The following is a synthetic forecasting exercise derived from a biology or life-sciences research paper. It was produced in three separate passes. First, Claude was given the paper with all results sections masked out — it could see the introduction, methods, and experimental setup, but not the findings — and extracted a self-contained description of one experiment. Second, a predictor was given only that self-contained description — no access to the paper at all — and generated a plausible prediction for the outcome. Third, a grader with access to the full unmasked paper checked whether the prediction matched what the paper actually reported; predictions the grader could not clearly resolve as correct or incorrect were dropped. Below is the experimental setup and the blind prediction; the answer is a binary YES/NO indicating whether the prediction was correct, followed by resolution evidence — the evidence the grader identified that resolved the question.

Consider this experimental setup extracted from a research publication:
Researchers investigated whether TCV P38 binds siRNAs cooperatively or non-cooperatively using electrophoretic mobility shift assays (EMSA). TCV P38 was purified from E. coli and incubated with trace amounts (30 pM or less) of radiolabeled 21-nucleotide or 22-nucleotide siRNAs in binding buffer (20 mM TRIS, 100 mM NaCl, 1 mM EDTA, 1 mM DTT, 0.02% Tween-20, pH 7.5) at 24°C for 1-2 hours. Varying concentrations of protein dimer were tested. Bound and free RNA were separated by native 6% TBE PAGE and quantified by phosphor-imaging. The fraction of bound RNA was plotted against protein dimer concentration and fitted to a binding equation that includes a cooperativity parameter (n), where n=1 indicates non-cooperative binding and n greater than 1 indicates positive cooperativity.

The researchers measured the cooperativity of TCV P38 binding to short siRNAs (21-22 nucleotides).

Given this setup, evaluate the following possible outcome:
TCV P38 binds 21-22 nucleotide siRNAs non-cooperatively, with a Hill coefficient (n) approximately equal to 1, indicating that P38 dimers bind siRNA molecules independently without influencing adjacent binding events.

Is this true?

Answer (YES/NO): YES